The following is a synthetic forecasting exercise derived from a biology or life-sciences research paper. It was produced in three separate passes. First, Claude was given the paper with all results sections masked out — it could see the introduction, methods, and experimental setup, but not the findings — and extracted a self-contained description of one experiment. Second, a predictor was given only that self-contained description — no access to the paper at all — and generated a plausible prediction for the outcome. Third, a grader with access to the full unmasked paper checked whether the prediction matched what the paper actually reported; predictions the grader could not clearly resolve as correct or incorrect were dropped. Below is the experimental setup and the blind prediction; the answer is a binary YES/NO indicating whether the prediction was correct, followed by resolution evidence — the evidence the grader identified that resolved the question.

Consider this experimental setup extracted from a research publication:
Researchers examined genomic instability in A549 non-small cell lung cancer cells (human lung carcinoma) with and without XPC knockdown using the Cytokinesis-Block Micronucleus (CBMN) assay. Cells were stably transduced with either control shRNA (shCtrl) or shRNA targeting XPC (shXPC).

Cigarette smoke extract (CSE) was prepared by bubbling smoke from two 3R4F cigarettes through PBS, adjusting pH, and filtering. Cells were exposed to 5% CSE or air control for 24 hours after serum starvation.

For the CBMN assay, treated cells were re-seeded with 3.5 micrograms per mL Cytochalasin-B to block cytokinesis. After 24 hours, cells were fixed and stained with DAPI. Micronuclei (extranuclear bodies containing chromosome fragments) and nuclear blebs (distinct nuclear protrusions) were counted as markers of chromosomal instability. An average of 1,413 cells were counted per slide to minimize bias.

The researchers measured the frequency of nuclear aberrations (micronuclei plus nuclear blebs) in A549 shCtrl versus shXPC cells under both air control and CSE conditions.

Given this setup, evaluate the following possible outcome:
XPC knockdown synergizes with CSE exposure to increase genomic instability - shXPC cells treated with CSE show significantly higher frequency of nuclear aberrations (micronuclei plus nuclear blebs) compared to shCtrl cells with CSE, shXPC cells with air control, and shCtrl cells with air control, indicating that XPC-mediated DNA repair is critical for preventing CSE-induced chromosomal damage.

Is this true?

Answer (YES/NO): NO